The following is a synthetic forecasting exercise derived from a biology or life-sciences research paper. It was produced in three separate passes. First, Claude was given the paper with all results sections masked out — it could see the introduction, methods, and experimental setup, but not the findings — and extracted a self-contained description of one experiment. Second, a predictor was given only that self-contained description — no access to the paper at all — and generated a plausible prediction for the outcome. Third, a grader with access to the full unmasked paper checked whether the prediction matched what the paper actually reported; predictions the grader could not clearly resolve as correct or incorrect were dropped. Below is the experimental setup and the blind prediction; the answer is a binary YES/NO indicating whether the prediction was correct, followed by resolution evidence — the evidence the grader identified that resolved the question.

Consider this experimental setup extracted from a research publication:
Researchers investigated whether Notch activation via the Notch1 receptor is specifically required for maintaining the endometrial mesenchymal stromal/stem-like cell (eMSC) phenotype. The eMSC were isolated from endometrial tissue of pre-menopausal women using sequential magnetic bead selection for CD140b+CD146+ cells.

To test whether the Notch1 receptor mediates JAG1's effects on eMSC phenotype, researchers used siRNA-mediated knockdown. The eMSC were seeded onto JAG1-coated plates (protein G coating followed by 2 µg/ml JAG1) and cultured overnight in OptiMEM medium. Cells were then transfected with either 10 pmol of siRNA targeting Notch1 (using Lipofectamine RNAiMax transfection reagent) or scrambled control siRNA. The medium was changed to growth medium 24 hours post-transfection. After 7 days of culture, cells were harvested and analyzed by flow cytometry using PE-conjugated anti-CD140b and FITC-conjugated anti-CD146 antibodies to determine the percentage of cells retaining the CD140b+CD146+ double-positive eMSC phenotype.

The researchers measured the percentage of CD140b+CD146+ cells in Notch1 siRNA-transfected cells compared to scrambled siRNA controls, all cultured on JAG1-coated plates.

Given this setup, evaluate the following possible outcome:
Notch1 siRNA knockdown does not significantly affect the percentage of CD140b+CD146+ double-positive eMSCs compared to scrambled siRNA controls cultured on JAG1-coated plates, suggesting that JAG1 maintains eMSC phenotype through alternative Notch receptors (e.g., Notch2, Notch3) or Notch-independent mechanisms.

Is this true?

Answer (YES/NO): NO